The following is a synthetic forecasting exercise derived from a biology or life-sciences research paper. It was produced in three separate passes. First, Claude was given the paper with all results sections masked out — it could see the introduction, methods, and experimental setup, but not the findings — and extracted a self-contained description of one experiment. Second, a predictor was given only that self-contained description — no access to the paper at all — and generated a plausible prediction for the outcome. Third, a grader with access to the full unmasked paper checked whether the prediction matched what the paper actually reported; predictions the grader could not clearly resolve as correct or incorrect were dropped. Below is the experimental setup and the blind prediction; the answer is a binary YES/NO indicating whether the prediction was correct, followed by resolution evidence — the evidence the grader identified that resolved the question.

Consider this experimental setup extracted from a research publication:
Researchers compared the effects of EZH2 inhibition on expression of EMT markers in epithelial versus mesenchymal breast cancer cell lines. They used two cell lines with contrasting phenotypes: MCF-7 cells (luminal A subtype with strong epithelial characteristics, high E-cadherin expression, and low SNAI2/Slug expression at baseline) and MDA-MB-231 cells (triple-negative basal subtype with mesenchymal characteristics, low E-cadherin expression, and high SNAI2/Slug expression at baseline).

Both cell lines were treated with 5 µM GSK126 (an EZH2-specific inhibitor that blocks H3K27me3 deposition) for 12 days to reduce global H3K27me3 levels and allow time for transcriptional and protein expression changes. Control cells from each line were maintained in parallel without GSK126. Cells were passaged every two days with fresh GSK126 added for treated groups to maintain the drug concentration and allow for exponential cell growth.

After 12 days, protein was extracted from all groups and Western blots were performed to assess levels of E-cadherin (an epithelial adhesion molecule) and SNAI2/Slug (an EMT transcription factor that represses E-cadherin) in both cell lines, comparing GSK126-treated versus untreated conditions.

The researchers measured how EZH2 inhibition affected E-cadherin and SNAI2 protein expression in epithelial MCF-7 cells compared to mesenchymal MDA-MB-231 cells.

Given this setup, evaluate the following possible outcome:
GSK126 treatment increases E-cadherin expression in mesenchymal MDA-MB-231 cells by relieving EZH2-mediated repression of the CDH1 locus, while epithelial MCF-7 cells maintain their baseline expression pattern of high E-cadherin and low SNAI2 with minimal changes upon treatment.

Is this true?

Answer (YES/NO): NO